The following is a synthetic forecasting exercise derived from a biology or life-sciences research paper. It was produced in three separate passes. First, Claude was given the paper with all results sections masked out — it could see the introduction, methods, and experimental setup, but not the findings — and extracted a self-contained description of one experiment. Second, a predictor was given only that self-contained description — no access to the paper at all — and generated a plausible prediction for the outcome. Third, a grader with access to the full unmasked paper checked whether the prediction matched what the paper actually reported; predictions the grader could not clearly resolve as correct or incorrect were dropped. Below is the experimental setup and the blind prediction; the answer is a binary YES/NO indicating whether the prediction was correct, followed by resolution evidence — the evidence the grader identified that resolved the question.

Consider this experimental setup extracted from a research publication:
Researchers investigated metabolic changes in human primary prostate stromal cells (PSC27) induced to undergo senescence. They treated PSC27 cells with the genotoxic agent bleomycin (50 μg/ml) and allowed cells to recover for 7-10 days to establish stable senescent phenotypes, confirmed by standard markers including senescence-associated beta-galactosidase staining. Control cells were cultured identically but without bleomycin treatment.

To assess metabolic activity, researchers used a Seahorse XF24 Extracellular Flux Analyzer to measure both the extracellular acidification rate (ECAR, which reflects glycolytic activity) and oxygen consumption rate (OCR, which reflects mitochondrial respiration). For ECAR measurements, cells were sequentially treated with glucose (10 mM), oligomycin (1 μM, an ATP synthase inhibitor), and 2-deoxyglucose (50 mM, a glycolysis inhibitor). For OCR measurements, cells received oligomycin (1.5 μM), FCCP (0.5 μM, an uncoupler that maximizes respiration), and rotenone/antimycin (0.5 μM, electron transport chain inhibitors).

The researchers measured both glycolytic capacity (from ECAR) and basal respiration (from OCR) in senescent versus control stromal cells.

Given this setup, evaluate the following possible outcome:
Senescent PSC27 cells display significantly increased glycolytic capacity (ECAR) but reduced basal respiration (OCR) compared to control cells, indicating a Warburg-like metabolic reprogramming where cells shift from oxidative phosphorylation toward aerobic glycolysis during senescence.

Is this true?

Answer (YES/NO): NO